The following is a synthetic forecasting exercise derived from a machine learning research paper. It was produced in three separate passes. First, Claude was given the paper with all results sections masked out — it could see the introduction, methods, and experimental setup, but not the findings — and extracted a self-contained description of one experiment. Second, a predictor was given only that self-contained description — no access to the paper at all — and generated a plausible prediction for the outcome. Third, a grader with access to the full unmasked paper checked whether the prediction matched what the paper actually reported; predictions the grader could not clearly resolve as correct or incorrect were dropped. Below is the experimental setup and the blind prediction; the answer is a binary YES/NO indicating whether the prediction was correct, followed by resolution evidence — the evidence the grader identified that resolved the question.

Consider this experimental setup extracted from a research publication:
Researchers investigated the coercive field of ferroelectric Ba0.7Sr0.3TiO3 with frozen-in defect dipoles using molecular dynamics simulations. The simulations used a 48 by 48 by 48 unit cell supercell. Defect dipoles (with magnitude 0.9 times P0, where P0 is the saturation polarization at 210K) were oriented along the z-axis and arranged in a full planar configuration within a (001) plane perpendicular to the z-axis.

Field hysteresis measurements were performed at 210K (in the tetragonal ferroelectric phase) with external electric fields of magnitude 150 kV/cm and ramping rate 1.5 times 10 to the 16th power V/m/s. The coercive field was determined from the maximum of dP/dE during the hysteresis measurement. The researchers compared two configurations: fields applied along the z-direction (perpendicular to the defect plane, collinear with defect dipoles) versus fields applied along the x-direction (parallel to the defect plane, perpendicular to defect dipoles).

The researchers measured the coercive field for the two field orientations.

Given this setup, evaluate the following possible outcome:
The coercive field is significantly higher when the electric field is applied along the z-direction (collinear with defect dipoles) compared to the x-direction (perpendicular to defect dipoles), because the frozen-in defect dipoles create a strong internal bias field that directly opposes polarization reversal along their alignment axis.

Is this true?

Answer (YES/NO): YES